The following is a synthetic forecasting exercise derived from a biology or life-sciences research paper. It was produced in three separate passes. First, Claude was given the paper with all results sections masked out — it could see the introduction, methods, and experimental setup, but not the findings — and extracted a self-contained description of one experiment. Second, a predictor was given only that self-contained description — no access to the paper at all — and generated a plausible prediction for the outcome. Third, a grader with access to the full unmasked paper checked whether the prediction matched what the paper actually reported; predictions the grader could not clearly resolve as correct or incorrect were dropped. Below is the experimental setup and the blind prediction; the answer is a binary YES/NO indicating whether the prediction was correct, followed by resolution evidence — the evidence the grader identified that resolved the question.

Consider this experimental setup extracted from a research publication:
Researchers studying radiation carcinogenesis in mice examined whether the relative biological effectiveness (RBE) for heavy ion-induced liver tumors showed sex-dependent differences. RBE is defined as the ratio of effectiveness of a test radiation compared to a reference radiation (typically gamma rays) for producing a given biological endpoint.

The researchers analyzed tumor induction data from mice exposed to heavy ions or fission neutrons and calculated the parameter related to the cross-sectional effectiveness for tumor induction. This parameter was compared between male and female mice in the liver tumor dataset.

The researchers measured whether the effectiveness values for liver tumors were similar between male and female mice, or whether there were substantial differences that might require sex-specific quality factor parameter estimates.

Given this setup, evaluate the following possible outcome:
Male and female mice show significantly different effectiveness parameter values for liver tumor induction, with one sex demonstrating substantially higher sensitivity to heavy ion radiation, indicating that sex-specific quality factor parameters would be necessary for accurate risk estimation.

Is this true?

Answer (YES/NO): NO